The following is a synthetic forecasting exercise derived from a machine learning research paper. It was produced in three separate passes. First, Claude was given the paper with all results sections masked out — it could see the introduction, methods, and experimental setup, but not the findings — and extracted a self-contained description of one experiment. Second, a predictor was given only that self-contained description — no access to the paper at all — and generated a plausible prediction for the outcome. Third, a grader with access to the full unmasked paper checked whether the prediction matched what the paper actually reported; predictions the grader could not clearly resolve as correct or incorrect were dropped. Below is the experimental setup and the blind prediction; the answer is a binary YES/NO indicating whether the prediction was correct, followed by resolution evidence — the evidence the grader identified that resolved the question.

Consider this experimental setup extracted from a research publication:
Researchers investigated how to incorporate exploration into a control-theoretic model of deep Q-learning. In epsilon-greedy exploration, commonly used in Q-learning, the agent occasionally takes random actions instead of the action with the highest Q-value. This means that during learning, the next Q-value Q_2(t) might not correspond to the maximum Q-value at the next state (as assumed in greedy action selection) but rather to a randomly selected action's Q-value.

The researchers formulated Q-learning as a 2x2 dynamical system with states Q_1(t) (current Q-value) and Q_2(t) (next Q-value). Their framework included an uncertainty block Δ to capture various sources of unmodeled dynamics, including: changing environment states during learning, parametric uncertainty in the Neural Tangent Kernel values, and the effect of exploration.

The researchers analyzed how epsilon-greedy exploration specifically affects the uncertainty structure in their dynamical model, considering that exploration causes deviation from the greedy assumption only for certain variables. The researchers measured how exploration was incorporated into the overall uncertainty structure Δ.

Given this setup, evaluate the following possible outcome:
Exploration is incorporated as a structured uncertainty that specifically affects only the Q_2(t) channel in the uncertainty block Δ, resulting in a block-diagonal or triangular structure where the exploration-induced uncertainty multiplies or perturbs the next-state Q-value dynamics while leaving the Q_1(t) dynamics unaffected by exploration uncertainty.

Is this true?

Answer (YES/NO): YES